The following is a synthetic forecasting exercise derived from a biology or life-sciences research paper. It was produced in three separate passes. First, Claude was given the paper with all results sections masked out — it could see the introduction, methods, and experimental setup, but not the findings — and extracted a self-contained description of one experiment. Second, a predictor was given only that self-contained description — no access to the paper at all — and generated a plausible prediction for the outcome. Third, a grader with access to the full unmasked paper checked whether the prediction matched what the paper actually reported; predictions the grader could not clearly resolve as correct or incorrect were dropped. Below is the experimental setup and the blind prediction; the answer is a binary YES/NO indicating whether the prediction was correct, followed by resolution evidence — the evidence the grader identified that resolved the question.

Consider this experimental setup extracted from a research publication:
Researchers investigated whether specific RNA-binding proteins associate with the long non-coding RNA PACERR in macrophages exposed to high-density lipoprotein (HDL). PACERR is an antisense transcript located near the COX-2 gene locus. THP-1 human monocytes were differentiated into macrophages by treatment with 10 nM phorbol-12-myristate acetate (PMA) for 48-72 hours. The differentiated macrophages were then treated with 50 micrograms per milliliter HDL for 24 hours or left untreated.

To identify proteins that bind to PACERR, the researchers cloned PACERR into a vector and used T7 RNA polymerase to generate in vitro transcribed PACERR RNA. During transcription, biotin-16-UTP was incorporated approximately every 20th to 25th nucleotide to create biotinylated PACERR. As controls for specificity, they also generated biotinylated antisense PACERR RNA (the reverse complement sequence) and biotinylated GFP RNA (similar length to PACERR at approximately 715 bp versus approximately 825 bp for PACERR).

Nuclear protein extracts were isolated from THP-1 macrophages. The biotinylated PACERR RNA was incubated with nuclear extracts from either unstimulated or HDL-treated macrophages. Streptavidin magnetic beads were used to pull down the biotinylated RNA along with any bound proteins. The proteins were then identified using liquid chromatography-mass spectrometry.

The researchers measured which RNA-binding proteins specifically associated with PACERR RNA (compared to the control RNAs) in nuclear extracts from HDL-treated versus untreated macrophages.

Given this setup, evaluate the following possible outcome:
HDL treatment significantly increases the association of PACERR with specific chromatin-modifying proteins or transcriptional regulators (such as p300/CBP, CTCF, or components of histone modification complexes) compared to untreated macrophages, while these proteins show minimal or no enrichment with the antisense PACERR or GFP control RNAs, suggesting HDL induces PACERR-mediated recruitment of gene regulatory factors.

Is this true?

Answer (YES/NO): NO